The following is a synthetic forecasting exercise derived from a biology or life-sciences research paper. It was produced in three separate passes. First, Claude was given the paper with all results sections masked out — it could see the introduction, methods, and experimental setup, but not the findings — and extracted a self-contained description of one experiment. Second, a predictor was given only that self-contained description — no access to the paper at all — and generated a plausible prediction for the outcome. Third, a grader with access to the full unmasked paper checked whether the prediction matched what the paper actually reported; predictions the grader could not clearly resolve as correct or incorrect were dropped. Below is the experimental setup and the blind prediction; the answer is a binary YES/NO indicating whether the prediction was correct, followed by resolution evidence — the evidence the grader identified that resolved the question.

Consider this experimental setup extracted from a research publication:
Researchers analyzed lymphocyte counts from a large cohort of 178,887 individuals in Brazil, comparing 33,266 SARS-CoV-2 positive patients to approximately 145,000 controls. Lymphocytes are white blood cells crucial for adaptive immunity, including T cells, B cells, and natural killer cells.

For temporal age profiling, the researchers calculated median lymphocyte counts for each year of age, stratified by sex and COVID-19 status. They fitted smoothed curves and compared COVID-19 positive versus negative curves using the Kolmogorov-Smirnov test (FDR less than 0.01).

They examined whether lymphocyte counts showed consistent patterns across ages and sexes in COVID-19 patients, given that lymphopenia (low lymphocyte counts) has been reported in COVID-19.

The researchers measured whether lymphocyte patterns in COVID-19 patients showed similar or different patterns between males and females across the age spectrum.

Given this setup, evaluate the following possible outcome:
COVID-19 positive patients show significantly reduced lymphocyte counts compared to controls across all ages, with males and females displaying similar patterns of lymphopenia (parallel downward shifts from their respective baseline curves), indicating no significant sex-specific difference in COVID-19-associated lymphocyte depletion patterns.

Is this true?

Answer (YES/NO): NO